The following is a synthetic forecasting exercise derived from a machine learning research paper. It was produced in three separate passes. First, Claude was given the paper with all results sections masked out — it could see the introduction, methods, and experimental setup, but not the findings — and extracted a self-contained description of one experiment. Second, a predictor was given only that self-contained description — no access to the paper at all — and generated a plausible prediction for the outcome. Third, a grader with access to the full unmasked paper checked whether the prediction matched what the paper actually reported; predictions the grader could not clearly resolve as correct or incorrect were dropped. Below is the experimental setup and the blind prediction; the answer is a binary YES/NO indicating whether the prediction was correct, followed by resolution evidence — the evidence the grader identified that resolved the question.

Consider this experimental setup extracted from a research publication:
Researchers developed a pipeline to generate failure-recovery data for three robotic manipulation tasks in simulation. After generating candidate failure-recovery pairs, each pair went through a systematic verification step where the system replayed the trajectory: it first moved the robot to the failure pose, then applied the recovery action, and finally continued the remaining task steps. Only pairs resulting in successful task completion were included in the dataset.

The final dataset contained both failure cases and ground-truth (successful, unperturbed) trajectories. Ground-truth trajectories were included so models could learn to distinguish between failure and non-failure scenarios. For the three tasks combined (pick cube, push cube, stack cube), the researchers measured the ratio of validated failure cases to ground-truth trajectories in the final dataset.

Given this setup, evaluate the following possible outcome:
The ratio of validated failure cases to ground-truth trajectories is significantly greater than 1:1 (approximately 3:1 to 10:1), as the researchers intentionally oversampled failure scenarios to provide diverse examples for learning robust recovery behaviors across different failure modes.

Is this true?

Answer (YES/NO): NO